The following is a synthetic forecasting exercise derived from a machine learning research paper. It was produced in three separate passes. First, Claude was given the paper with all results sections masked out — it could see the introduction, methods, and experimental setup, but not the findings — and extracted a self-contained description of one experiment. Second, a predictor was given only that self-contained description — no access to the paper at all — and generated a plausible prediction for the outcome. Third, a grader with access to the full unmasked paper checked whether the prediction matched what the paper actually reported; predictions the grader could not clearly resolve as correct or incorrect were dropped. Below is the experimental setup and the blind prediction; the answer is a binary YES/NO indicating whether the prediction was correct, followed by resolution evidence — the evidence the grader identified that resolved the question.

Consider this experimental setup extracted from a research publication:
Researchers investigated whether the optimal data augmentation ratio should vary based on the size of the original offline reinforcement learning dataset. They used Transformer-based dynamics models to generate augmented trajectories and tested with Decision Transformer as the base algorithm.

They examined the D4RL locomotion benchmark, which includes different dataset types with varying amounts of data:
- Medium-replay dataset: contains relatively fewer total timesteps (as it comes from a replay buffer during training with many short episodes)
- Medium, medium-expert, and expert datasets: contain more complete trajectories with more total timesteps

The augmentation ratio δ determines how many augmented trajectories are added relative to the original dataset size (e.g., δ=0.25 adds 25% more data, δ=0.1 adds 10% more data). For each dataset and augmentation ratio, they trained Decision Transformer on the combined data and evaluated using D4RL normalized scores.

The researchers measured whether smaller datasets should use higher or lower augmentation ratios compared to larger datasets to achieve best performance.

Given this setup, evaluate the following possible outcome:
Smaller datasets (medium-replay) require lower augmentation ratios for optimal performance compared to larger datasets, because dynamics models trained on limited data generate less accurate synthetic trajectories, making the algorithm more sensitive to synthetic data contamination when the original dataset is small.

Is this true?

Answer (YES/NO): NO